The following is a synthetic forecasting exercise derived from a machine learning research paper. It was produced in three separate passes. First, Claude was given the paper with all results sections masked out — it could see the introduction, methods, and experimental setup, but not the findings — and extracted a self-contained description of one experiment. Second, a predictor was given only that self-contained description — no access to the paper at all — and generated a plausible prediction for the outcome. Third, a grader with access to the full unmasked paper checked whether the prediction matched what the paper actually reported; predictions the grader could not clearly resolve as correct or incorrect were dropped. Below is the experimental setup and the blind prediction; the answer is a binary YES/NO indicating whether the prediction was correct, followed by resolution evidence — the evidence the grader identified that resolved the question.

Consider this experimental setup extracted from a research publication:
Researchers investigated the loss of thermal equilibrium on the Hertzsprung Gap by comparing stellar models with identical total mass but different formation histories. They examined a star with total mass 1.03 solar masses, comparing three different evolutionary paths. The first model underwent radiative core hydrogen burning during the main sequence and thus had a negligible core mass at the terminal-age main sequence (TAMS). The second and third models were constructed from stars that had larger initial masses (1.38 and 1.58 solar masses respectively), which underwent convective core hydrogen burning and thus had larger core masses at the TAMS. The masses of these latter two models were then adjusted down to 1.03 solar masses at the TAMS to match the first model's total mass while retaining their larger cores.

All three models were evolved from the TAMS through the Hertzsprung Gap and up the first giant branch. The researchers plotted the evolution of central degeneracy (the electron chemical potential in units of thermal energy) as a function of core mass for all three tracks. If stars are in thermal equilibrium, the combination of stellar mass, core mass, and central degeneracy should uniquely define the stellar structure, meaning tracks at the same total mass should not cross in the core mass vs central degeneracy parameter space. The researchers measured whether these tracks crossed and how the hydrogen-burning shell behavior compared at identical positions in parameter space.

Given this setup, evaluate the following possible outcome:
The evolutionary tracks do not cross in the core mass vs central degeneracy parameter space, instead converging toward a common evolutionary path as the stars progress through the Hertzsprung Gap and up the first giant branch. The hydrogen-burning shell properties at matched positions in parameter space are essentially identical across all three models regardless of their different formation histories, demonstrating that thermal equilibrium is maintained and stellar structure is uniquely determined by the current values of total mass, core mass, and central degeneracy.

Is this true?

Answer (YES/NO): NO